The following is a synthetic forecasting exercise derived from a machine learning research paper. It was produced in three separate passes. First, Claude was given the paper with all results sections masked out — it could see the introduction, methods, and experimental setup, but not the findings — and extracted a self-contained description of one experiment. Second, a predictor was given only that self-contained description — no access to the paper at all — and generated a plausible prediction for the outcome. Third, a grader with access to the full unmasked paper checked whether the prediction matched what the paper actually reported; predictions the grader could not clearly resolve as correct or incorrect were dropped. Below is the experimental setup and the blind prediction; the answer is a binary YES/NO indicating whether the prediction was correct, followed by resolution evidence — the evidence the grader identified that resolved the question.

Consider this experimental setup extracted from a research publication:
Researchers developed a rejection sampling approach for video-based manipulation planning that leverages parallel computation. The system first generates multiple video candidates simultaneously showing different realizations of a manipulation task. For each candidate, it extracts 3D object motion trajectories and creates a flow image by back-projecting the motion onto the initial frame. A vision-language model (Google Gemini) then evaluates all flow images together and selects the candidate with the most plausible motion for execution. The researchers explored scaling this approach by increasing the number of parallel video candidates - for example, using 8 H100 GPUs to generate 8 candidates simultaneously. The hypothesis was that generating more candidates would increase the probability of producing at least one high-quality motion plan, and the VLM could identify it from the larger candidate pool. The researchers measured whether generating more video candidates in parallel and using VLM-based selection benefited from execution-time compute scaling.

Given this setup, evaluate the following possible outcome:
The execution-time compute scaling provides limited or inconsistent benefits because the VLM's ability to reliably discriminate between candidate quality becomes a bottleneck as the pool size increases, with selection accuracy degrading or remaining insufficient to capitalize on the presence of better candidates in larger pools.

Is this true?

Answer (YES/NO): NO